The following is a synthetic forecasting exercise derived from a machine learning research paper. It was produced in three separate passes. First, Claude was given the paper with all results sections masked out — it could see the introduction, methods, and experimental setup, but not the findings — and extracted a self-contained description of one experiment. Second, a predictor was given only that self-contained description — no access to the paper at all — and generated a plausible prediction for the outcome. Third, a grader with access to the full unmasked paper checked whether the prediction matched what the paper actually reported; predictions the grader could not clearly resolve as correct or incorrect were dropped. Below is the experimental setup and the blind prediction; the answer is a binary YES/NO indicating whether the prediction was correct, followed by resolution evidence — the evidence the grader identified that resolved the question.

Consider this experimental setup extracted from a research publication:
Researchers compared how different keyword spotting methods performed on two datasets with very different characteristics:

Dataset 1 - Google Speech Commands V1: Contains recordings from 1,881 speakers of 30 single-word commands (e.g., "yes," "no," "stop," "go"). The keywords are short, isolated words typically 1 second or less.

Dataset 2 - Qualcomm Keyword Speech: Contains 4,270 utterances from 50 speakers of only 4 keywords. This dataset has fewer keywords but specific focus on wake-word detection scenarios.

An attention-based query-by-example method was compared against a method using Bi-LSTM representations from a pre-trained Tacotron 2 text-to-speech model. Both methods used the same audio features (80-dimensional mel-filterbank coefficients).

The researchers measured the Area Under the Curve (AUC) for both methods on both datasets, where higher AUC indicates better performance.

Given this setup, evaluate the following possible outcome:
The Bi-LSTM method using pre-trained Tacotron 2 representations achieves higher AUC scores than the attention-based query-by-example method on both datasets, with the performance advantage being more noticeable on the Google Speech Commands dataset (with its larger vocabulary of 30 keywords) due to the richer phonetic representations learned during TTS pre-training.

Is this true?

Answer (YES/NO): NO